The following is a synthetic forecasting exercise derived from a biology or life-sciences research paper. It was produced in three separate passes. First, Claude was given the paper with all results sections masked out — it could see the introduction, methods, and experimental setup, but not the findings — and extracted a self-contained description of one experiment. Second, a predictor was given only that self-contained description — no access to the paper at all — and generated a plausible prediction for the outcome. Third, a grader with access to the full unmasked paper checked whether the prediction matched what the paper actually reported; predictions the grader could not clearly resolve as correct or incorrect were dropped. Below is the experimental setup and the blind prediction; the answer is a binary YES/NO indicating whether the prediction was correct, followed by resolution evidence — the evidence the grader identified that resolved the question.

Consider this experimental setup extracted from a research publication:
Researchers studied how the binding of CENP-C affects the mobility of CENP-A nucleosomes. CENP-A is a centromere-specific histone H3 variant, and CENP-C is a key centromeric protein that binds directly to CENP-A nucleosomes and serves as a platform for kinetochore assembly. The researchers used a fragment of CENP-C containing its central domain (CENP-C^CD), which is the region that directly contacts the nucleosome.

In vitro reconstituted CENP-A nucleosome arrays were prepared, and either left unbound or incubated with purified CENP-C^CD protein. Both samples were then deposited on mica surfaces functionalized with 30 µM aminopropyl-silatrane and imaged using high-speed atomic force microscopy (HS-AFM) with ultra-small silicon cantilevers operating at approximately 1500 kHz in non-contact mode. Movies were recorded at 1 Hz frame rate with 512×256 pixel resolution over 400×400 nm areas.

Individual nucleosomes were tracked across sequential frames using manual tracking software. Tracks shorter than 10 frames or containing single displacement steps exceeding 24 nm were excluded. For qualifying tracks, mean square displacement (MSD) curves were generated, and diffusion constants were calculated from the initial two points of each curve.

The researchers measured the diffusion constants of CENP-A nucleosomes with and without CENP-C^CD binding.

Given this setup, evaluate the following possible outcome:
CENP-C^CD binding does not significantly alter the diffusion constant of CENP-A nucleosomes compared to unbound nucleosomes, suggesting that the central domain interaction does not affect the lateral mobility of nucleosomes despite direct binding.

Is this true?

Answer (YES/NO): NO